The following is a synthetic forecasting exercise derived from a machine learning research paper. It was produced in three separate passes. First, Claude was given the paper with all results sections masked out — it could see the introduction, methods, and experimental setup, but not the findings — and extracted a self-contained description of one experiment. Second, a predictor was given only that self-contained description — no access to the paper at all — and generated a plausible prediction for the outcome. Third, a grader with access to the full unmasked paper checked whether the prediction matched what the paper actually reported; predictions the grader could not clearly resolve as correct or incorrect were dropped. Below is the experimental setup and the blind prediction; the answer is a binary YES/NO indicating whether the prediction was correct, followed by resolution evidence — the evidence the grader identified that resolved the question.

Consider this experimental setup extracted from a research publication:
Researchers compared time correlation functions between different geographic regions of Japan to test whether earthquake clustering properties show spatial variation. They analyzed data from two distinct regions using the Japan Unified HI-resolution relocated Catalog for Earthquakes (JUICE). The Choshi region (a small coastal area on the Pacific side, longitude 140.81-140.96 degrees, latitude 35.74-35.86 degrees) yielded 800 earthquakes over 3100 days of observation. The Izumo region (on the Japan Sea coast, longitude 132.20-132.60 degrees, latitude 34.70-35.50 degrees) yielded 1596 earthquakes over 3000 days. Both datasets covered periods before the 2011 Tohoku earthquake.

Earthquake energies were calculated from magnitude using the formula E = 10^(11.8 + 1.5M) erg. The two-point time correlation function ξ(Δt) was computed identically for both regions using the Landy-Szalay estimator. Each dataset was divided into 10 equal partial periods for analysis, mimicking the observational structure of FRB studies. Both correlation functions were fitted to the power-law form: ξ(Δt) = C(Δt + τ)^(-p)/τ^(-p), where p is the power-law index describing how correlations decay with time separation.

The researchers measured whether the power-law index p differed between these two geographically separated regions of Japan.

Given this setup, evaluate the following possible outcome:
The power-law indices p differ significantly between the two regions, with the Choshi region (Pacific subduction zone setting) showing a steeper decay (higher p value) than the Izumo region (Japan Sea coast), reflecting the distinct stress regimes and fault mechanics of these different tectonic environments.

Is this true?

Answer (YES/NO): NO